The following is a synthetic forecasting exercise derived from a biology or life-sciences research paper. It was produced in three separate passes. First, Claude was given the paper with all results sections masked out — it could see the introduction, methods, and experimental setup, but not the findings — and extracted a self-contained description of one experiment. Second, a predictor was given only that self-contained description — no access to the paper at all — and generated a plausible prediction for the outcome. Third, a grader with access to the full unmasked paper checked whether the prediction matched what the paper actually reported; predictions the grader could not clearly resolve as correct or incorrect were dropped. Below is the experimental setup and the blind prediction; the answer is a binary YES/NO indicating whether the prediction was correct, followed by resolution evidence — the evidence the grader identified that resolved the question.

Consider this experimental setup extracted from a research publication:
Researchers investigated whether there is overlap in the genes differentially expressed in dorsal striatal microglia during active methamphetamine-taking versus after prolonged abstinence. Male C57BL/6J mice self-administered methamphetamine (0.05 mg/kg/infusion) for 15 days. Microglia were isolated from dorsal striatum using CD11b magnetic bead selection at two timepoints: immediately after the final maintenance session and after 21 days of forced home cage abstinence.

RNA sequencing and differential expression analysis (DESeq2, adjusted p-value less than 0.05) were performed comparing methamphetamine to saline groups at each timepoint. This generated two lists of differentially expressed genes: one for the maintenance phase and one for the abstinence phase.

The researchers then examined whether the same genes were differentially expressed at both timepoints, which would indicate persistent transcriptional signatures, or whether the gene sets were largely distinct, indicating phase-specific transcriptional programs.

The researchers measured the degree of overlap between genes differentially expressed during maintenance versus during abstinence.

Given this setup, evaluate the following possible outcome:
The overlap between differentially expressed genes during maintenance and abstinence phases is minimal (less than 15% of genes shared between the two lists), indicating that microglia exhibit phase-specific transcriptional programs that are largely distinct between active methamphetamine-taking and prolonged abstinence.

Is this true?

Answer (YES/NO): NO